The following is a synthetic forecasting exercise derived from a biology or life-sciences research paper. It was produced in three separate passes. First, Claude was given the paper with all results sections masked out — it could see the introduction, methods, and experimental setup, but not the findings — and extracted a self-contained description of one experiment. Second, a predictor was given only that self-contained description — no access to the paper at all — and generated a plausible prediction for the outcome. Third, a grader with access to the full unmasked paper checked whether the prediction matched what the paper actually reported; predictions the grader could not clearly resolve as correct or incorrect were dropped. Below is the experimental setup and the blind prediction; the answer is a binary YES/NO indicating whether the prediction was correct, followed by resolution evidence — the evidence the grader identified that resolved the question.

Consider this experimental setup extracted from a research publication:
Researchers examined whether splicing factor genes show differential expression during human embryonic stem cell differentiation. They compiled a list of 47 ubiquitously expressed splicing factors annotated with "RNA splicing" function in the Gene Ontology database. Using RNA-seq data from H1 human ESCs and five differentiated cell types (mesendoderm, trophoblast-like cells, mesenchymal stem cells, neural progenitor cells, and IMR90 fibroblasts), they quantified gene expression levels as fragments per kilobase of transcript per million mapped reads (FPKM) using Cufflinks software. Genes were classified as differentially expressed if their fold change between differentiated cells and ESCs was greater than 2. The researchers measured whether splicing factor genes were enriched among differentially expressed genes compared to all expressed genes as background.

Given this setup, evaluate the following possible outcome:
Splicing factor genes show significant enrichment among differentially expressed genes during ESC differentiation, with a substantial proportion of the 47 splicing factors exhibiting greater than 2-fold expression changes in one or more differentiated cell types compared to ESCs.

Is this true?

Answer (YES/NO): NO